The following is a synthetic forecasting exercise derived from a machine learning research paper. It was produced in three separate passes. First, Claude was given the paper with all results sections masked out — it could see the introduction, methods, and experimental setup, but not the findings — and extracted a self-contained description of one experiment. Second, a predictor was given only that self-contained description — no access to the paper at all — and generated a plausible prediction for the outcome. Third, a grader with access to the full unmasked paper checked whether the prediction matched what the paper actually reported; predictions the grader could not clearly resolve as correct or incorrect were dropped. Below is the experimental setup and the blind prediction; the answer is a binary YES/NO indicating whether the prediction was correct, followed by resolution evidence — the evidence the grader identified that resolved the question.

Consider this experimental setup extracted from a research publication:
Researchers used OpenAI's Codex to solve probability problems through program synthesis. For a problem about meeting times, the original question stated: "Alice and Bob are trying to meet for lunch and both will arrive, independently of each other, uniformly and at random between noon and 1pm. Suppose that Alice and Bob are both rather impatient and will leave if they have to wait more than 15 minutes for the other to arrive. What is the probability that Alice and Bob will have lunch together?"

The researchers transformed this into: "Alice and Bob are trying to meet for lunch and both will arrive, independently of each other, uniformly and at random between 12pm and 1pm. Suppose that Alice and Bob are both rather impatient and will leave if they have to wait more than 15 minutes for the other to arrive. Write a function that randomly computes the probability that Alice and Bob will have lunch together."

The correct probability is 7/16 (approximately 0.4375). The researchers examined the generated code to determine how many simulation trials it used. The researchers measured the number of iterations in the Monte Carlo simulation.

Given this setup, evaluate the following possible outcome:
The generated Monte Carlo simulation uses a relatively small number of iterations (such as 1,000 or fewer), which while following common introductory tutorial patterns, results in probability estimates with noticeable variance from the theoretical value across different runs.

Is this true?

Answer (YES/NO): NO